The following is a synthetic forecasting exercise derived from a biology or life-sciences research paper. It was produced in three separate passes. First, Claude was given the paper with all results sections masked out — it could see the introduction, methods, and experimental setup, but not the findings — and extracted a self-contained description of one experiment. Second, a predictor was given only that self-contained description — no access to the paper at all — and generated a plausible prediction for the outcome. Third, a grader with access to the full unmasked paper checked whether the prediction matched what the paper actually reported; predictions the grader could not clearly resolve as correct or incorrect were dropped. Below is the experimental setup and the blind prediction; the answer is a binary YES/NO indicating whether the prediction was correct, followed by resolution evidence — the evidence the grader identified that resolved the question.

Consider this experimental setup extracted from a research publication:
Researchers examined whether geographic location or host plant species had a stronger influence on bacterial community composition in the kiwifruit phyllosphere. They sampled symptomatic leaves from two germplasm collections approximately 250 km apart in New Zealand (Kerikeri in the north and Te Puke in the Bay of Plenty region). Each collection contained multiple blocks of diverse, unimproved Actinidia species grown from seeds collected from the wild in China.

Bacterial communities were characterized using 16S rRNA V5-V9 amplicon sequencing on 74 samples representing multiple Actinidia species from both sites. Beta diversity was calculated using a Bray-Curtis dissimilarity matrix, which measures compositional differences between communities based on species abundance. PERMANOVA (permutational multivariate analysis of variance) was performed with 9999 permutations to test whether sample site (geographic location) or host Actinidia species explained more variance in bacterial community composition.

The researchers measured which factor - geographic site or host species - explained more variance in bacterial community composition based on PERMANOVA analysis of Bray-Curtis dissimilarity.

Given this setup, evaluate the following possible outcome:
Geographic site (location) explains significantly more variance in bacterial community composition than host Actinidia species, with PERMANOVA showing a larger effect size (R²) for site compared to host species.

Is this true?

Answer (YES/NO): NO